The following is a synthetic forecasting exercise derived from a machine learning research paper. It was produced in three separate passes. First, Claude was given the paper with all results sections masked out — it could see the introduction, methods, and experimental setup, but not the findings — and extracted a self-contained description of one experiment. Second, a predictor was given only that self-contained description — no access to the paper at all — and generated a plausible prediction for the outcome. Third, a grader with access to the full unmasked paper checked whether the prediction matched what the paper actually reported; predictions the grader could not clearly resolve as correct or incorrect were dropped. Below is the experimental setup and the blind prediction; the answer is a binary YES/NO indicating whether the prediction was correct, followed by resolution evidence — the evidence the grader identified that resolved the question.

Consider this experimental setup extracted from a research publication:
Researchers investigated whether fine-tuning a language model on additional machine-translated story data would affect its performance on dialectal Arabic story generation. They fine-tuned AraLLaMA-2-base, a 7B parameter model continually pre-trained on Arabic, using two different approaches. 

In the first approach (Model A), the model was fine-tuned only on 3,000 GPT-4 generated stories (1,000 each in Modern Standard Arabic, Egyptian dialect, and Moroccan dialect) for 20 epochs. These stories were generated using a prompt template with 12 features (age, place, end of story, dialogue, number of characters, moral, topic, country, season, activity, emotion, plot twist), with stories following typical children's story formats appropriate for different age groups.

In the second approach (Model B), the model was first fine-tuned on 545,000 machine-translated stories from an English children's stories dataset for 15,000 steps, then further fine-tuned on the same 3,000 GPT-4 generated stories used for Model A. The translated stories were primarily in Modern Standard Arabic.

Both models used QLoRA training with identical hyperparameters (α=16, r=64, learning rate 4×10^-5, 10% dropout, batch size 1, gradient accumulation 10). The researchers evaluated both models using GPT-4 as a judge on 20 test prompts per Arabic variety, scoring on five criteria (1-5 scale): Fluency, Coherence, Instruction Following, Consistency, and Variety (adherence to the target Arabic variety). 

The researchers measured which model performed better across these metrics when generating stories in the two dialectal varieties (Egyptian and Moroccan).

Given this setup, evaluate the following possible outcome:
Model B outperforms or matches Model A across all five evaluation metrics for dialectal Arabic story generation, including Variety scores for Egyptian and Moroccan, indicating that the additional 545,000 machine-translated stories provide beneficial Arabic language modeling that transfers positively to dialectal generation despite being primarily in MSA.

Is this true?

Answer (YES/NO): NO